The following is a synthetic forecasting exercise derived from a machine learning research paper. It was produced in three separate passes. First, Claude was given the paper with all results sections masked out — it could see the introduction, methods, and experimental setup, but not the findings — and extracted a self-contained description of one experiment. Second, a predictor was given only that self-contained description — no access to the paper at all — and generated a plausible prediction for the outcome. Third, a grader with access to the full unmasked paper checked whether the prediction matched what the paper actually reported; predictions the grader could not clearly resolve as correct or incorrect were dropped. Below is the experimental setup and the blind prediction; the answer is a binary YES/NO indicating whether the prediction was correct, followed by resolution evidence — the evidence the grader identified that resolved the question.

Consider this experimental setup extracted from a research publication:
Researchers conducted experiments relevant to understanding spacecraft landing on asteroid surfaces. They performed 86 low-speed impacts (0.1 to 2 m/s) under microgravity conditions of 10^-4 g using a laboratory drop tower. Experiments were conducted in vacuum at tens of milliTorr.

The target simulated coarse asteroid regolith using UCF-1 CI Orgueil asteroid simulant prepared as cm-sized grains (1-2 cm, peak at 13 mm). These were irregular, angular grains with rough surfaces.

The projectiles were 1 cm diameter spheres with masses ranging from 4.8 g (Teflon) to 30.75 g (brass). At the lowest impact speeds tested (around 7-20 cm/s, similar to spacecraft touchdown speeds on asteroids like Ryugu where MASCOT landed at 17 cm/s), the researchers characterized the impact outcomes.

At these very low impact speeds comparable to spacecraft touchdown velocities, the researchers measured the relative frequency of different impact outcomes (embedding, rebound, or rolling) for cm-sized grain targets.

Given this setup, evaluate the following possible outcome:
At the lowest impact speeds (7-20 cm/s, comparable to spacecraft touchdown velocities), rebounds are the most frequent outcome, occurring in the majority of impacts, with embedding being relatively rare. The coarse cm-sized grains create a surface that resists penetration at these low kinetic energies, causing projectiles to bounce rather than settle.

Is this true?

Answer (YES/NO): YES